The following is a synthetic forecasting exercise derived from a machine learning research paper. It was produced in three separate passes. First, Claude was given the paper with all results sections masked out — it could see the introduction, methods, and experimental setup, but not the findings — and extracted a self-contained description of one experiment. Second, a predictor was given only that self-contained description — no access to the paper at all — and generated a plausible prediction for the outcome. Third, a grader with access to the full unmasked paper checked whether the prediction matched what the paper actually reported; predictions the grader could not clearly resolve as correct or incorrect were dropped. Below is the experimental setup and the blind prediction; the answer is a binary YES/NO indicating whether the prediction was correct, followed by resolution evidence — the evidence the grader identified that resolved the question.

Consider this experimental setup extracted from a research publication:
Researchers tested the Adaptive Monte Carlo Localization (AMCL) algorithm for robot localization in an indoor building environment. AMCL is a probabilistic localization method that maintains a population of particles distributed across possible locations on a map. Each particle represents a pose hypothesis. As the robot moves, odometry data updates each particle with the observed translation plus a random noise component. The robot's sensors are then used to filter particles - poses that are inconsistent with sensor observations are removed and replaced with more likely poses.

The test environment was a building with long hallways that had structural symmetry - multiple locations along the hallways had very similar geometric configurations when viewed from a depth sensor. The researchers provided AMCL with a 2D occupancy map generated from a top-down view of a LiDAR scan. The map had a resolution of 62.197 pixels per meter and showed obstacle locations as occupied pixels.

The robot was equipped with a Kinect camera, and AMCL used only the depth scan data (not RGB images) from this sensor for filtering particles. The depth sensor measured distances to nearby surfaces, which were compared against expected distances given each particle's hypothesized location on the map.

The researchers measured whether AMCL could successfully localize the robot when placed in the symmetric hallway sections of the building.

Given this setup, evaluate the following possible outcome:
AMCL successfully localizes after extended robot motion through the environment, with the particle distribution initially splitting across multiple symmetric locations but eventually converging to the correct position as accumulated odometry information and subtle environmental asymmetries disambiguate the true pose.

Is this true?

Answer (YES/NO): NO